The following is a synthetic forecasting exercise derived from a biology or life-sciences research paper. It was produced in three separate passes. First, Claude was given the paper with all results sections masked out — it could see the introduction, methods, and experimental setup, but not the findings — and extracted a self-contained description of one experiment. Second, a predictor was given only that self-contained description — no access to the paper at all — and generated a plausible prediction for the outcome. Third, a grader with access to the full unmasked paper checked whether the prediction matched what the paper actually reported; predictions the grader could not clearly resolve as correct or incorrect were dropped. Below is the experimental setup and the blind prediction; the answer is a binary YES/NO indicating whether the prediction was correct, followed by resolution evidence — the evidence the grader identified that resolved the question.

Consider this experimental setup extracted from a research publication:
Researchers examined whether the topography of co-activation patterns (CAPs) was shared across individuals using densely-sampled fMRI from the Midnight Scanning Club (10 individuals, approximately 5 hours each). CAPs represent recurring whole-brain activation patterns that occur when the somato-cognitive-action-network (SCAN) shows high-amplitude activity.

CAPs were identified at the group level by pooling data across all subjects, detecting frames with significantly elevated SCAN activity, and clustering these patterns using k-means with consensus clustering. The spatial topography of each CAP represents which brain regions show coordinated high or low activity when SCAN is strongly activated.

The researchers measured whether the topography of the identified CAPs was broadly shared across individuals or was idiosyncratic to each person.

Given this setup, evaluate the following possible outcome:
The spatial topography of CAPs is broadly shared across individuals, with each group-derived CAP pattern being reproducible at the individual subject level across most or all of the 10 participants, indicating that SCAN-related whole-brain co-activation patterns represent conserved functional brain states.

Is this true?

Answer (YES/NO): NO